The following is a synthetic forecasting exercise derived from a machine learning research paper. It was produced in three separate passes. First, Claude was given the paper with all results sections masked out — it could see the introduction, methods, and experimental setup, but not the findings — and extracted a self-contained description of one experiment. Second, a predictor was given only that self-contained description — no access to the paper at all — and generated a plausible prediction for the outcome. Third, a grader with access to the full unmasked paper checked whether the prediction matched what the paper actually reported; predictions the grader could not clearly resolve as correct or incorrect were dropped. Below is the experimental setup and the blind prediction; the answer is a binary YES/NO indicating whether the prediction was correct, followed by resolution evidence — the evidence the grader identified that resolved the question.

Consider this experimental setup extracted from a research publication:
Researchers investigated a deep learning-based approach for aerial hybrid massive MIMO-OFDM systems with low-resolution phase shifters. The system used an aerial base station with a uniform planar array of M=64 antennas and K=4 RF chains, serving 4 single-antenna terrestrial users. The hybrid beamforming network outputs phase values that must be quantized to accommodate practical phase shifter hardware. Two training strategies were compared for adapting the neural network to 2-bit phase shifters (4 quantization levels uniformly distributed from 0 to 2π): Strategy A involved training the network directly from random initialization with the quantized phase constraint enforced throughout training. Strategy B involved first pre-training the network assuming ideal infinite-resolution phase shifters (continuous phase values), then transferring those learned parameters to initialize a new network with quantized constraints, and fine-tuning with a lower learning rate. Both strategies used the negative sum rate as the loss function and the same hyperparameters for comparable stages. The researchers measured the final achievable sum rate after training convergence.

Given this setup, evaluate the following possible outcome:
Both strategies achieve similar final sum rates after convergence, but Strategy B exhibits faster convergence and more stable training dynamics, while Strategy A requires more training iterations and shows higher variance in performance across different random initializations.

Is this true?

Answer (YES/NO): NO